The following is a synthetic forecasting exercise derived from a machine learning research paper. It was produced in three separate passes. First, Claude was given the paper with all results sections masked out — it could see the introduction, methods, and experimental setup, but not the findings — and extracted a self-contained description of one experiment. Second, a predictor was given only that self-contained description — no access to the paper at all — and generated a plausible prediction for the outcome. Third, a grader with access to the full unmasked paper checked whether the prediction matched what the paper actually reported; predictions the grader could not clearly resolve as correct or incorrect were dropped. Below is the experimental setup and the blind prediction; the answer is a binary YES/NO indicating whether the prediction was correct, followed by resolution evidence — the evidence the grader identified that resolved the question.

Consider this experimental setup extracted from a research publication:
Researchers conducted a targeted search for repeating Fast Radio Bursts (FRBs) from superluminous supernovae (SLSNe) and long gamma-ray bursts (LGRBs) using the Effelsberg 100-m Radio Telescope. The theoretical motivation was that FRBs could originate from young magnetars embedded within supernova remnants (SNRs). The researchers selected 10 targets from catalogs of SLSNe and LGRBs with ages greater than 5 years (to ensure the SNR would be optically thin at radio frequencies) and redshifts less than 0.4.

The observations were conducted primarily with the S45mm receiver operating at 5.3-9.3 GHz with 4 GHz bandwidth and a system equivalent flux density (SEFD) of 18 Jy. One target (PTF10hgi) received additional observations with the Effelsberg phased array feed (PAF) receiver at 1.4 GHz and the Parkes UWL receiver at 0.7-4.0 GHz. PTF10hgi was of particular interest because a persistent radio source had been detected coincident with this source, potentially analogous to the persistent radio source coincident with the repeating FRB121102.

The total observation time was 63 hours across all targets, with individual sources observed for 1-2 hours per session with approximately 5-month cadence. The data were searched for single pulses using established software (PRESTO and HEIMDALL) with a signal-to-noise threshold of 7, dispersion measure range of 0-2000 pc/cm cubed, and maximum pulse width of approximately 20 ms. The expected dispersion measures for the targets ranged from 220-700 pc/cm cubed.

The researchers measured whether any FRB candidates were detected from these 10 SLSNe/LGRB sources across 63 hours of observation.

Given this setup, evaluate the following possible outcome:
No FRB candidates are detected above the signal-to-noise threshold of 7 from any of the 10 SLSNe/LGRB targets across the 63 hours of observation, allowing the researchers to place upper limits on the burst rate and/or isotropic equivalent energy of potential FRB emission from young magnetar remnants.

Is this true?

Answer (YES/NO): YES